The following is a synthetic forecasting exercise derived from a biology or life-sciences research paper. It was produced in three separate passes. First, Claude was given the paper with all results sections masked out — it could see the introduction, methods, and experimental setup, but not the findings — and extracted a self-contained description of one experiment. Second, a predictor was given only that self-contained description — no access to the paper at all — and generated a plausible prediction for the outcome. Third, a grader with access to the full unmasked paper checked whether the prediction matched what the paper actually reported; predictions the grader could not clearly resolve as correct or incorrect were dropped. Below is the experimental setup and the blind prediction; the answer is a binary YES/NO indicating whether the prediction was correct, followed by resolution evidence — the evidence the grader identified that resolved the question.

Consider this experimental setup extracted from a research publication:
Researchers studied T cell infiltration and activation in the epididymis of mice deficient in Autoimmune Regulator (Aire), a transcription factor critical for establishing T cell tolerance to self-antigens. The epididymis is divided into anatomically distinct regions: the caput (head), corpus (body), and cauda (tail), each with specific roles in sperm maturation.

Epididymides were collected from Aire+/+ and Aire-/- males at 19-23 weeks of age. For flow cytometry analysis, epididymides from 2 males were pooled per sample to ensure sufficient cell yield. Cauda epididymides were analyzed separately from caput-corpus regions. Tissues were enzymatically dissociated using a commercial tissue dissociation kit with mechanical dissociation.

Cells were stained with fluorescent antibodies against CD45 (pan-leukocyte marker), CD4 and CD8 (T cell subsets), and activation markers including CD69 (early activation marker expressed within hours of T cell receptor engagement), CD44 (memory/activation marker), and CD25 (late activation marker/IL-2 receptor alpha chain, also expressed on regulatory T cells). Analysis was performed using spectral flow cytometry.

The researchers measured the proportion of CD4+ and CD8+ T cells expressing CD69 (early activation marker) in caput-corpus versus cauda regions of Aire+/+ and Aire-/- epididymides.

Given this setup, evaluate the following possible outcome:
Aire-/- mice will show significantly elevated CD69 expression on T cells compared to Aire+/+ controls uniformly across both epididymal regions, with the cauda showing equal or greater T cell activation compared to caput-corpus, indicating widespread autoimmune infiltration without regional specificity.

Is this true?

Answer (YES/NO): NO